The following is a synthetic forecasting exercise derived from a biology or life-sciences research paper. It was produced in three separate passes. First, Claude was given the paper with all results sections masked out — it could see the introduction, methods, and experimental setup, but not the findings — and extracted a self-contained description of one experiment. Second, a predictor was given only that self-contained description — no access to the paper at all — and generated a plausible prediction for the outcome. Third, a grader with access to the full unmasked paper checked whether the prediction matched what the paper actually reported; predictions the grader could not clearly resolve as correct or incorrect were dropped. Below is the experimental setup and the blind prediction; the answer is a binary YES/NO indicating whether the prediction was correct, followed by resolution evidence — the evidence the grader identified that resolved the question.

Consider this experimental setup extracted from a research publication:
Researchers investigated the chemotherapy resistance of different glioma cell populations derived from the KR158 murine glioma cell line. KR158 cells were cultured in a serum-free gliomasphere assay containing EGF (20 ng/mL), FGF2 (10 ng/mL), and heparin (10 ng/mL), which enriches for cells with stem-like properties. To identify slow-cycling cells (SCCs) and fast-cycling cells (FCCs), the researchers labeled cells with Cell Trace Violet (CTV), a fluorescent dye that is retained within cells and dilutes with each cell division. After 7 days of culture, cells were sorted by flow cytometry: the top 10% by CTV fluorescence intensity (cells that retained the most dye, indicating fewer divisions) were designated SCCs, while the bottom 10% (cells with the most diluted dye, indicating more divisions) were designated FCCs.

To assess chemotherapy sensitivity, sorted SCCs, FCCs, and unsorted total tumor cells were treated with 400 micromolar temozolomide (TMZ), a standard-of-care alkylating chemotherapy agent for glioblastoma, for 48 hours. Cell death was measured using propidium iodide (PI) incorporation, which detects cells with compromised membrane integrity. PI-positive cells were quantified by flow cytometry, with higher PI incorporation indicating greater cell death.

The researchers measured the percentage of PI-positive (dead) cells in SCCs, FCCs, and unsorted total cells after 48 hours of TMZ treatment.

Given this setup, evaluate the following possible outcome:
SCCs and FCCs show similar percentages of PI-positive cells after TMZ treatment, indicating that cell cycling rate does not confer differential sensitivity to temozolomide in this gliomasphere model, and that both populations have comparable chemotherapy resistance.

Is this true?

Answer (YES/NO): NO